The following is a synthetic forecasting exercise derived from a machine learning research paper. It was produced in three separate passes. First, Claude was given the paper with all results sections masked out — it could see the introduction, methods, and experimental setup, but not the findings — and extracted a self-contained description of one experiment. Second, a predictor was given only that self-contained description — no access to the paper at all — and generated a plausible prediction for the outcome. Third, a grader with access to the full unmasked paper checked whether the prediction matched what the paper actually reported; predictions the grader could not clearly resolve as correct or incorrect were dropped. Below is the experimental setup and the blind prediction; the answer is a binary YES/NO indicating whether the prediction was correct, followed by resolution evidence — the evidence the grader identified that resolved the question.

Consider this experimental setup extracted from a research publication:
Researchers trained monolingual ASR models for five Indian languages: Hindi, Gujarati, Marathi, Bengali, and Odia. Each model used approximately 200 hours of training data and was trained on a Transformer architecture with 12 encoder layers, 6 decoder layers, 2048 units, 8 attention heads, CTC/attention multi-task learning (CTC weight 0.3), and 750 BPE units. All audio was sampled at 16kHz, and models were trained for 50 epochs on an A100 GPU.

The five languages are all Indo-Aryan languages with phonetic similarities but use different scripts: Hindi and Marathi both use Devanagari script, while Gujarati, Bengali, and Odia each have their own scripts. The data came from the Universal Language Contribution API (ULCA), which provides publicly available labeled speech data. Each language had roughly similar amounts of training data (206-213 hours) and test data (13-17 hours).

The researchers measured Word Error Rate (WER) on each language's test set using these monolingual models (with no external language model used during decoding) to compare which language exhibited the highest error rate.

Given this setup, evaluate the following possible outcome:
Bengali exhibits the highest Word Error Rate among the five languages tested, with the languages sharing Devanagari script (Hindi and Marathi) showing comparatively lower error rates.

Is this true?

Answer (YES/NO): NO